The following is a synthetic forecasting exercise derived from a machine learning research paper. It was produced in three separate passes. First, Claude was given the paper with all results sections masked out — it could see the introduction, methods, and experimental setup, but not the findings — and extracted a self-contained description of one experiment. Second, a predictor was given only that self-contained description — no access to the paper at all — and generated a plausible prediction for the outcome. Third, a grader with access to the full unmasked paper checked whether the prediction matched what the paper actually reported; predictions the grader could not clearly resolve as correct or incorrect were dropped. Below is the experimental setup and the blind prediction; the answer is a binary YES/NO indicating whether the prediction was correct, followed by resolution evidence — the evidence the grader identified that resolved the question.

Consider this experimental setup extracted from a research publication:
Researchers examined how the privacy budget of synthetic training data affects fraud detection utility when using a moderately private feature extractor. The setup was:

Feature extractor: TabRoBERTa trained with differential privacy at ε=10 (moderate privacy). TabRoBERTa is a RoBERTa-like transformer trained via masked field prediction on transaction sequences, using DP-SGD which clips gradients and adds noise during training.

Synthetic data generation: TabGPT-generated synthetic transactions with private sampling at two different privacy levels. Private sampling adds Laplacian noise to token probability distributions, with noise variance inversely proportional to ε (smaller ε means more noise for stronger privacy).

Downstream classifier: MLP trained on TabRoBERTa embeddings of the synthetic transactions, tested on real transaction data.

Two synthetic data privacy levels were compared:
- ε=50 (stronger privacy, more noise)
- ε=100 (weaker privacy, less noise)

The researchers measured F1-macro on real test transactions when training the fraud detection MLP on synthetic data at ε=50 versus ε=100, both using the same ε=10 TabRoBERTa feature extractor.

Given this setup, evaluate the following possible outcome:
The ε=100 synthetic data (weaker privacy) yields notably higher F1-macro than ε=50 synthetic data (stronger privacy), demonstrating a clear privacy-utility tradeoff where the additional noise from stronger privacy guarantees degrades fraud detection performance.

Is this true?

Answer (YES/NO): YES